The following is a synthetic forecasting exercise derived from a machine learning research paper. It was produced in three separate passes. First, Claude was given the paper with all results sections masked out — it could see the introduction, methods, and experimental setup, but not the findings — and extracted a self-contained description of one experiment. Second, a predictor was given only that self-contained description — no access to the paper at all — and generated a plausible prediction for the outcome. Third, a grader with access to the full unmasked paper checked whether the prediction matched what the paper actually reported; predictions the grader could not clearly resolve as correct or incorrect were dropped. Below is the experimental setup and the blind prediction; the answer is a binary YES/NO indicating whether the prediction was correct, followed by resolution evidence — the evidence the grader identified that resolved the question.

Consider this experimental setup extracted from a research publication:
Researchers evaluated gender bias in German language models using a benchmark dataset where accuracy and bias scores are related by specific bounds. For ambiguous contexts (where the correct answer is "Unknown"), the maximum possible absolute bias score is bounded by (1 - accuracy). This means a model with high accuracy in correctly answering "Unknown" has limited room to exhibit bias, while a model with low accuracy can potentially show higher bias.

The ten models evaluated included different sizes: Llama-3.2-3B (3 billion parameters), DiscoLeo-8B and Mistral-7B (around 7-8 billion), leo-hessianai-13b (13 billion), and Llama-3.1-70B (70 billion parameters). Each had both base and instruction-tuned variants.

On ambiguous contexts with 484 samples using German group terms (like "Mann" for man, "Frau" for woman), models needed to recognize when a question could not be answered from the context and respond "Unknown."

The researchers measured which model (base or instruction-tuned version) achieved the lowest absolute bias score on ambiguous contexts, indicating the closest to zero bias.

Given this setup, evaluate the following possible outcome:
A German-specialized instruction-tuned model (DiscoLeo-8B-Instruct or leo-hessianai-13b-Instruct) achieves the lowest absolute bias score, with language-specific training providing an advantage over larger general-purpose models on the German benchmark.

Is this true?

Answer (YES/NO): NO